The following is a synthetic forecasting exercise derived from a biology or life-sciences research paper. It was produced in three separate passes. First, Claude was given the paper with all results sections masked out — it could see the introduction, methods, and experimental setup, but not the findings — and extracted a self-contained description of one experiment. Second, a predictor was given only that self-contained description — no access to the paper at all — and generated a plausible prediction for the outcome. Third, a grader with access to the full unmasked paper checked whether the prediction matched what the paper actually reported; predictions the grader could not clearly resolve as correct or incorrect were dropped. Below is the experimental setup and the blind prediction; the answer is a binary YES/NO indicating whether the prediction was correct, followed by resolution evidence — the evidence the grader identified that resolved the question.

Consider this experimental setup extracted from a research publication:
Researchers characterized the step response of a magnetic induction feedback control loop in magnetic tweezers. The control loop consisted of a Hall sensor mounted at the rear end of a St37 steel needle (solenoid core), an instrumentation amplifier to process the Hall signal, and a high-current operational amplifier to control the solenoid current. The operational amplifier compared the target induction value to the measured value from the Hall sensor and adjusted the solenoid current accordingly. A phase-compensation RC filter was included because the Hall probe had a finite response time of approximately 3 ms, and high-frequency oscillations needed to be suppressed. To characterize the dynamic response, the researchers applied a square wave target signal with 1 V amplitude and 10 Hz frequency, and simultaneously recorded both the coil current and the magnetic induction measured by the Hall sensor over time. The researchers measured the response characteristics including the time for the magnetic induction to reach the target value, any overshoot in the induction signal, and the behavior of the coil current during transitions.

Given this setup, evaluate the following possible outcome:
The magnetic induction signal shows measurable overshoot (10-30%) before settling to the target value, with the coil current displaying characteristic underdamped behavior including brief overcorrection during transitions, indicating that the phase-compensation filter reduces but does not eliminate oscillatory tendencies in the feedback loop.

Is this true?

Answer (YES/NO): NO